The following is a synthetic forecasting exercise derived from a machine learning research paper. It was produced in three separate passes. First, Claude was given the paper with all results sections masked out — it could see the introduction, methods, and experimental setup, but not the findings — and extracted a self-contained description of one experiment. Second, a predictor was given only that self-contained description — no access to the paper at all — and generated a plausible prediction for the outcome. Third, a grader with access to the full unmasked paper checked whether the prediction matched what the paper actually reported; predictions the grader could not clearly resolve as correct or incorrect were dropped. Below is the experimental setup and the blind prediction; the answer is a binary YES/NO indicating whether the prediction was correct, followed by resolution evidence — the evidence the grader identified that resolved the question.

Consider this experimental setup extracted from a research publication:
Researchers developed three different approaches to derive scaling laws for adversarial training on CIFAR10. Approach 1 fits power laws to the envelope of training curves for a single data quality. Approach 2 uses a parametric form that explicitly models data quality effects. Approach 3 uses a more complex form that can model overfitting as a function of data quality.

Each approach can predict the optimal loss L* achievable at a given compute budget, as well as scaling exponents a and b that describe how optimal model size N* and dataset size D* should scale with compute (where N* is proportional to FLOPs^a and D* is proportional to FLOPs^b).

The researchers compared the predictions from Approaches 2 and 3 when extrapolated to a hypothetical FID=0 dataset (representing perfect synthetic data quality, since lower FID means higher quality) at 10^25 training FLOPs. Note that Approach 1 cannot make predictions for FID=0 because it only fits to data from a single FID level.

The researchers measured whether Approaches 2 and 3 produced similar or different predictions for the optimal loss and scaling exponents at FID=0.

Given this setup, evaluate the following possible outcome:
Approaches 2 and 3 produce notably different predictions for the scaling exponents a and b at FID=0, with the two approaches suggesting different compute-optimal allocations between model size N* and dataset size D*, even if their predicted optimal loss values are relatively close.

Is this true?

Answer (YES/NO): NO